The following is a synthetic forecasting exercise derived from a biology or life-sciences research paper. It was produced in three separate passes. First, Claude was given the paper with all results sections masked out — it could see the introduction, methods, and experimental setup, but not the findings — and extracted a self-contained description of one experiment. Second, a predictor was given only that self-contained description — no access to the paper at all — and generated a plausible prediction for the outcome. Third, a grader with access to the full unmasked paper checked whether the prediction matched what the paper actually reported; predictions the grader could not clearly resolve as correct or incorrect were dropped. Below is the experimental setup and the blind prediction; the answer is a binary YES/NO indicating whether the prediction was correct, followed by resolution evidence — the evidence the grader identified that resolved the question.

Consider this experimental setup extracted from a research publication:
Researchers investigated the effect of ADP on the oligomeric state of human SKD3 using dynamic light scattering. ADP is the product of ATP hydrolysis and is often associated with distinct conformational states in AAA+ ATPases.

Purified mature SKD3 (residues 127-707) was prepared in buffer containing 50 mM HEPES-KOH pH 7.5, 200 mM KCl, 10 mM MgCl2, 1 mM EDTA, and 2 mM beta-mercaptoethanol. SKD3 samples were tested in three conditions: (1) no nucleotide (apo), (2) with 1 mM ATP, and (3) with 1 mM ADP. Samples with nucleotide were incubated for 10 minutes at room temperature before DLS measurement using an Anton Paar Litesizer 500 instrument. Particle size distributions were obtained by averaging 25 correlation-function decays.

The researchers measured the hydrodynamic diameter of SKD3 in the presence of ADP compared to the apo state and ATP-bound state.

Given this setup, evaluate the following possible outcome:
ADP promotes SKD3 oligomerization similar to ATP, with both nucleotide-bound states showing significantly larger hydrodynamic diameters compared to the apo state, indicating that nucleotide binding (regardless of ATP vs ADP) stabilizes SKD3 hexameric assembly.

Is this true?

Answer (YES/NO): NO